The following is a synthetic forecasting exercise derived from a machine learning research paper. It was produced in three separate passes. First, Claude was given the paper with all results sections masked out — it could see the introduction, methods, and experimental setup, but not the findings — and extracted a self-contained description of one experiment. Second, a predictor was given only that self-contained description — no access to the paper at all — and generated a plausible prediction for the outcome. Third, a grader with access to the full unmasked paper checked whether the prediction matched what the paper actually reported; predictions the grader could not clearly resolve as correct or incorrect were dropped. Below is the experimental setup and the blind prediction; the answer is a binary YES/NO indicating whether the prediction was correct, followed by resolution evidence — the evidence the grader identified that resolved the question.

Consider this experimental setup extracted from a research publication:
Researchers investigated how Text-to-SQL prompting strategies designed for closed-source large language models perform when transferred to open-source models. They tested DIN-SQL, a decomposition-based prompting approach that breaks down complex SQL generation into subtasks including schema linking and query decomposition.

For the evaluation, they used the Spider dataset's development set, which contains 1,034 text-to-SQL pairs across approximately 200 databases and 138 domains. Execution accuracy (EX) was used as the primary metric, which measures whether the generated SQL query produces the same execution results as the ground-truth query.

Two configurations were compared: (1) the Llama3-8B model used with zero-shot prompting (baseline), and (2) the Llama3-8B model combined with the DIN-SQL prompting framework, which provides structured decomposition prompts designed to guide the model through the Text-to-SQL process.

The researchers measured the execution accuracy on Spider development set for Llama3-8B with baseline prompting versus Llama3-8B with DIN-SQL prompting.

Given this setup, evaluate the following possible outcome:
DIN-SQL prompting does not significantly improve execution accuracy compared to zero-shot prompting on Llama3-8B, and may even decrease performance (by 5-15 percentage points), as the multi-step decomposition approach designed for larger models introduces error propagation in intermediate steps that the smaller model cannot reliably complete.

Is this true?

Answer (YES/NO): NO